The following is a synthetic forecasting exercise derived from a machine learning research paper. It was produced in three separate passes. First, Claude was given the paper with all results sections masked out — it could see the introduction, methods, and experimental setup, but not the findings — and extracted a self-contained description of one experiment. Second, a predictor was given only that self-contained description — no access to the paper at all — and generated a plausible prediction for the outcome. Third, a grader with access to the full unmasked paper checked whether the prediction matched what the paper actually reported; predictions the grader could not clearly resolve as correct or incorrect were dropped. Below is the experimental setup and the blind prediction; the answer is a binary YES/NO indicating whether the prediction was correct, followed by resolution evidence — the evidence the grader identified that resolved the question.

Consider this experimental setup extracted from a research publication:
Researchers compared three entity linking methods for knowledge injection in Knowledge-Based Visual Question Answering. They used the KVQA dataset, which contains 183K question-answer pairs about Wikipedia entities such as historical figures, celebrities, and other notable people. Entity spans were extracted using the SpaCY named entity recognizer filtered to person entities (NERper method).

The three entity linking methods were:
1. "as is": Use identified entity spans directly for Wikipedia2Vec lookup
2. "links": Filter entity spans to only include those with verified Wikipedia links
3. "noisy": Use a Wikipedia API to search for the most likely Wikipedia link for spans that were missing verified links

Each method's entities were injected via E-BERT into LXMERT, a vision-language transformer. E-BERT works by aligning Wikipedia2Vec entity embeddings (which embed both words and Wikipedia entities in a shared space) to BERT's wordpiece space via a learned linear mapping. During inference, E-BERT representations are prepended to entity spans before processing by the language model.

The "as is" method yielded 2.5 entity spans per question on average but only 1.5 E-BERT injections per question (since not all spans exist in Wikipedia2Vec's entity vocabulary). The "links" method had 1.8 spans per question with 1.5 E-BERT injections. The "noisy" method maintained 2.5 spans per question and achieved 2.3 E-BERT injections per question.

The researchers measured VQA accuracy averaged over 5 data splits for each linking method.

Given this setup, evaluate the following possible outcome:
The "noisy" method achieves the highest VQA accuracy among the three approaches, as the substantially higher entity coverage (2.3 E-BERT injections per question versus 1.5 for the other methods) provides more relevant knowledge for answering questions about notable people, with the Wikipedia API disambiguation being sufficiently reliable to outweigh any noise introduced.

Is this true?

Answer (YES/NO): YES